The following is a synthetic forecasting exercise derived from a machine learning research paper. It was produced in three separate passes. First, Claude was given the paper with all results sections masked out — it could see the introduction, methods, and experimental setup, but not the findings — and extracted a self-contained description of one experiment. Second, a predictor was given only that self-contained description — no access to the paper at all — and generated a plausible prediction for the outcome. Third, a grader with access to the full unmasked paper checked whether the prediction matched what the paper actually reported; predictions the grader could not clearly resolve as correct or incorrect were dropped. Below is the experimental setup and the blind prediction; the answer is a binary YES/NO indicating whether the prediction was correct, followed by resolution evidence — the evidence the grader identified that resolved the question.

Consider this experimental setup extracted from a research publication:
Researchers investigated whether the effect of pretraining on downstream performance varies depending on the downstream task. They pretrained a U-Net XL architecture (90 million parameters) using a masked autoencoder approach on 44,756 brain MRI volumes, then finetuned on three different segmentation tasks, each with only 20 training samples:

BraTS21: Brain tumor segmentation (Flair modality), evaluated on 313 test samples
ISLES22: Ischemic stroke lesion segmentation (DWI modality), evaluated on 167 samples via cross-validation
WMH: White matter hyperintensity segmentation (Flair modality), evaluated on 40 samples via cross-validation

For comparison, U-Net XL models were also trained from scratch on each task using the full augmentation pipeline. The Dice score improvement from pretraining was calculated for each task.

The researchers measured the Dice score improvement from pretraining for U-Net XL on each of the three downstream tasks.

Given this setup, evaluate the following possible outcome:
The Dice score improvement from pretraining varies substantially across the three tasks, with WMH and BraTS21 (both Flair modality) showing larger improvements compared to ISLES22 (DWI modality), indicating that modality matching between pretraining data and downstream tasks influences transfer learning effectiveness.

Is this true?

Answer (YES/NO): NO